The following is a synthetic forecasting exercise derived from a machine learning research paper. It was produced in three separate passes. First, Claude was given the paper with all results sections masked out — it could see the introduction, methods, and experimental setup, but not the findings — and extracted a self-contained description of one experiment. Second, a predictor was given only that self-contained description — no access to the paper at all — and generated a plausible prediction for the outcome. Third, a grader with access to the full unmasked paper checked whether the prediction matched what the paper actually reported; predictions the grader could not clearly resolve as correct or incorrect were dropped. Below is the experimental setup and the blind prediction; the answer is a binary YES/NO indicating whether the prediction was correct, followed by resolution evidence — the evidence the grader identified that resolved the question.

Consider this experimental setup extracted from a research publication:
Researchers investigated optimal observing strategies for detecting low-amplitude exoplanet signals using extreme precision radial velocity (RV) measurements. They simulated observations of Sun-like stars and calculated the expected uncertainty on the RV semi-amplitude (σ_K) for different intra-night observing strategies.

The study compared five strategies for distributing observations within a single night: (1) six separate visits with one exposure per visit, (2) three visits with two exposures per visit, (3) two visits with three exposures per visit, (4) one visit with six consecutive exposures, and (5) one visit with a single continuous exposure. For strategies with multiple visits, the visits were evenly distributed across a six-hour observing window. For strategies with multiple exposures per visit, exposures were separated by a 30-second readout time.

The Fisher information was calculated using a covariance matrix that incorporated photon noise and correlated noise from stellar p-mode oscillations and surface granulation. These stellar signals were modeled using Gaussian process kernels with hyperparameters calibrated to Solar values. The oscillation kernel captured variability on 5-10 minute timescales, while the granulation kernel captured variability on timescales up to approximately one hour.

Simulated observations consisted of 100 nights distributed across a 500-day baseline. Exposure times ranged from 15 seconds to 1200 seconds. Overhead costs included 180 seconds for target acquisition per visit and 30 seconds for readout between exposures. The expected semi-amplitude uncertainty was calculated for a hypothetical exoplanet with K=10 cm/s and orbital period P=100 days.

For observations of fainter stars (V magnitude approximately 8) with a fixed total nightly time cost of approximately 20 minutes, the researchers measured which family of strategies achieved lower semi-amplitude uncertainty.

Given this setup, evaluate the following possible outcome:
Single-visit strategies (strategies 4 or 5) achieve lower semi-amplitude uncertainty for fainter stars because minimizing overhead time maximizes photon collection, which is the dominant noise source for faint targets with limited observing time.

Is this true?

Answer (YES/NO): YES